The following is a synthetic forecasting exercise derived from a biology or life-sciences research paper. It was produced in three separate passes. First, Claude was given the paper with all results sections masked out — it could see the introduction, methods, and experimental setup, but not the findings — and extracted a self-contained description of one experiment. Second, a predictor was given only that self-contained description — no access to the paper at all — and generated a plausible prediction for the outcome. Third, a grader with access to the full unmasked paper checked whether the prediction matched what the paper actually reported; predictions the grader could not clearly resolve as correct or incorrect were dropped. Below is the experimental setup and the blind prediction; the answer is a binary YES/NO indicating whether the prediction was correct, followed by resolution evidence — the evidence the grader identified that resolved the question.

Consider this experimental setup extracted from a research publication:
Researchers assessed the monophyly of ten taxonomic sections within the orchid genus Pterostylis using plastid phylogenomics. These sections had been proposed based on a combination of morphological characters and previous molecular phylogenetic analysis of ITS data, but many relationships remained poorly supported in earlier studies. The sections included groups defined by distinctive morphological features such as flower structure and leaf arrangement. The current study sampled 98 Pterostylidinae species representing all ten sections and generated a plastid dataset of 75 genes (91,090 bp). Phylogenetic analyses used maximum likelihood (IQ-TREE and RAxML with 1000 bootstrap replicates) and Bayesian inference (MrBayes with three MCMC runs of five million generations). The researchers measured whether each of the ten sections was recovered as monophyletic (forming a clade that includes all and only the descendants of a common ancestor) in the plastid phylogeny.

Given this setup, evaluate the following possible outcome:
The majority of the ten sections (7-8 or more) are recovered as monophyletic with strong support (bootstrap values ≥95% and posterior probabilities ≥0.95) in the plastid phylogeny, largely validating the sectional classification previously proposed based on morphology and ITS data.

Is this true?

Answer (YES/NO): YES